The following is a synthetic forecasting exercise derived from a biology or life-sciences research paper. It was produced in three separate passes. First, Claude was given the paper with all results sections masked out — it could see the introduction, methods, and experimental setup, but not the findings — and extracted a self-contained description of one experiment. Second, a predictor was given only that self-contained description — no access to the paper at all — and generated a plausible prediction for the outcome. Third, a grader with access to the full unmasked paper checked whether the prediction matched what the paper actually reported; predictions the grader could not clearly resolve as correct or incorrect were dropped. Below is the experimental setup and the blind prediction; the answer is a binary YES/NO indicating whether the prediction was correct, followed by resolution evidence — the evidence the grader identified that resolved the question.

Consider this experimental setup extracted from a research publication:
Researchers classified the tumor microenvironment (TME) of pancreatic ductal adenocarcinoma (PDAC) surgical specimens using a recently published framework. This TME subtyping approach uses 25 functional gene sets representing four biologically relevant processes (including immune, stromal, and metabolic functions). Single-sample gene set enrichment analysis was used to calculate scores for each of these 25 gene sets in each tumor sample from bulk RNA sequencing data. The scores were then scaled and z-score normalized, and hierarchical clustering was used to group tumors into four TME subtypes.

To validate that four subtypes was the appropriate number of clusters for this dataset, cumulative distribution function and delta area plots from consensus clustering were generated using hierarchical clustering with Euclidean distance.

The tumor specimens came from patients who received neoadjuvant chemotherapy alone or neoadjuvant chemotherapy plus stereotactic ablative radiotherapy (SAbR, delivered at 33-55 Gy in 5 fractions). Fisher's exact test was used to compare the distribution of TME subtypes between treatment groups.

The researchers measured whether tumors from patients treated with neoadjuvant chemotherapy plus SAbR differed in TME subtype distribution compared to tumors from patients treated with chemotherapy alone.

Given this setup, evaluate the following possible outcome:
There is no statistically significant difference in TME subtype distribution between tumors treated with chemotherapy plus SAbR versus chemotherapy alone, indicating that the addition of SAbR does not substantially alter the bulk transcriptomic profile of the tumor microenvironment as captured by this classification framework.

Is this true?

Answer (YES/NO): YES